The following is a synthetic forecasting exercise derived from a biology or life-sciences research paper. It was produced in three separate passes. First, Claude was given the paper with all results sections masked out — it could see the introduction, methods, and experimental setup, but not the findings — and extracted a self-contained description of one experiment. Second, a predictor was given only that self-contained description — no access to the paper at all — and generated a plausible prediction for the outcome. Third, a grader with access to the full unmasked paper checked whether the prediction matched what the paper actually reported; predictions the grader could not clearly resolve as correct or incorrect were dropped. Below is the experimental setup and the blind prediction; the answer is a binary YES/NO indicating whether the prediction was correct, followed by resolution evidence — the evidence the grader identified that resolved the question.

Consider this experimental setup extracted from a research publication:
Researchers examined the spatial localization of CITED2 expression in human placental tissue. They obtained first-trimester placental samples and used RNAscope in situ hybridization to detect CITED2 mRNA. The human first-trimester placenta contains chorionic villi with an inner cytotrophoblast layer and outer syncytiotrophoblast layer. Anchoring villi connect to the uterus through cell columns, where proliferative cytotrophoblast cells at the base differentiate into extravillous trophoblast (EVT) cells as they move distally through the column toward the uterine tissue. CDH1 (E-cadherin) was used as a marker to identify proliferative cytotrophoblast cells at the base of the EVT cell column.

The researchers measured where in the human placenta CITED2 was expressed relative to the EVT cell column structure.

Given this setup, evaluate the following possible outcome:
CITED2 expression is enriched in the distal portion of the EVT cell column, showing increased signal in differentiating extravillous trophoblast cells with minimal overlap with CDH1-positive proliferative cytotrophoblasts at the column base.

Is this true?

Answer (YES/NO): YES